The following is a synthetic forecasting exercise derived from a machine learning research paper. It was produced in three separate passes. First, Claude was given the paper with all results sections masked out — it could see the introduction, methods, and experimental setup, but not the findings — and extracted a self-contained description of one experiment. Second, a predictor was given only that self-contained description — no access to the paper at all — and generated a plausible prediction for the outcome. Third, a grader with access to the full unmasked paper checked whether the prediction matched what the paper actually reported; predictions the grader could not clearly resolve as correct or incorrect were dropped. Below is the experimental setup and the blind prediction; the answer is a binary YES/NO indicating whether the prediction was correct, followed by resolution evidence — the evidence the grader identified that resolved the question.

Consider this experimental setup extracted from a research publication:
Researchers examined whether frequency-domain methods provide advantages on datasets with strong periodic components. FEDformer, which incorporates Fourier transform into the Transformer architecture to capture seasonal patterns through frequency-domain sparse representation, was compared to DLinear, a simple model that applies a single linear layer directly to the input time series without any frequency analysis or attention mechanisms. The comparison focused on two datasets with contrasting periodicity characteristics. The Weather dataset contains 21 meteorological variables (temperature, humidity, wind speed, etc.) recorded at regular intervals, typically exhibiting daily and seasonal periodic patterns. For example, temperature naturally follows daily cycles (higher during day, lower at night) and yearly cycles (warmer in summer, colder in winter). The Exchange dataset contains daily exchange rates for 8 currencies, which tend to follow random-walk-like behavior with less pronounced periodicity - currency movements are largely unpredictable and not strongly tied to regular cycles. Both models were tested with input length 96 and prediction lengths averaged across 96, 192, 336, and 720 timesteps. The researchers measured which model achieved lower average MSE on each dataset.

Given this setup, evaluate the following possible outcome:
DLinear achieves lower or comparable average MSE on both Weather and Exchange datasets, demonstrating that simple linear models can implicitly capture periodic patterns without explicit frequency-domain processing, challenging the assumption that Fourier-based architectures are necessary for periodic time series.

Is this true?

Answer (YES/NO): YES